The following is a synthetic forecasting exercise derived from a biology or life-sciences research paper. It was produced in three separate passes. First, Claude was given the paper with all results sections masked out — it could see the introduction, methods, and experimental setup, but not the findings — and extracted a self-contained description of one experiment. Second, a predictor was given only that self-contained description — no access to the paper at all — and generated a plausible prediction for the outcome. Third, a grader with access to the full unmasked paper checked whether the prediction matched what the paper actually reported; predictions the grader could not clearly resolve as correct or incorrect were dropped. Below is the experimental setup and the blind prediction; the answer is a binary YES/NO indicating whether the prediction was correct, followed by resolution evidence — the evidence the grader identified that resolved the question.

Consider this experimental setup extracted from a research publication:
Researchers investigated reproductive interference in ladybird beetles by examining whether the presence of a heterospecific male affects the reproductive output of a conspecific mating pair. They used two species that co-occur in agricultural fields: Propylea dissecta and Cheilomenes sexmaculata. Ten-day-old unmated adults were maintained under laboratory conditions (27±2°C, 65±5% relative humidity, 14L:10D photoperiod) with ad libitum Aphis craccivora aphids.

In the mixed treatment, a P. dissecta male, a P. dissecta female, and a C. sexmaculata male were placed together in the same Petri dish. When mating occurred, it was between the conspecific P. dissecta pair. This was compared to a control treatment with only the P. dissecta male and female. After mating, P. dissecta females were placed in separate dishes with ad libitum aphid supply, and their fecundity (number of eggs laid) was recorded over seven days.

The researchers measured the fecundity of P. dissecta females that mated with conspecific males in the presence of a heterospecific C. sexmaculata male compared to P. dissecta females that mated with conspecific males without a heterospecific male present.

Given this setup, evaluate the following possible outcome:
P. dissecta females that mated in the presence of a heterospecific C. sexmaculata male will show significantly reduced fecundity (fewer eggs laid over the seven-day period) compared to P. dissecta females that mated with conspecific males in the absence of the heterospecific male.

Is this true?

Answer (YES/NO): YES